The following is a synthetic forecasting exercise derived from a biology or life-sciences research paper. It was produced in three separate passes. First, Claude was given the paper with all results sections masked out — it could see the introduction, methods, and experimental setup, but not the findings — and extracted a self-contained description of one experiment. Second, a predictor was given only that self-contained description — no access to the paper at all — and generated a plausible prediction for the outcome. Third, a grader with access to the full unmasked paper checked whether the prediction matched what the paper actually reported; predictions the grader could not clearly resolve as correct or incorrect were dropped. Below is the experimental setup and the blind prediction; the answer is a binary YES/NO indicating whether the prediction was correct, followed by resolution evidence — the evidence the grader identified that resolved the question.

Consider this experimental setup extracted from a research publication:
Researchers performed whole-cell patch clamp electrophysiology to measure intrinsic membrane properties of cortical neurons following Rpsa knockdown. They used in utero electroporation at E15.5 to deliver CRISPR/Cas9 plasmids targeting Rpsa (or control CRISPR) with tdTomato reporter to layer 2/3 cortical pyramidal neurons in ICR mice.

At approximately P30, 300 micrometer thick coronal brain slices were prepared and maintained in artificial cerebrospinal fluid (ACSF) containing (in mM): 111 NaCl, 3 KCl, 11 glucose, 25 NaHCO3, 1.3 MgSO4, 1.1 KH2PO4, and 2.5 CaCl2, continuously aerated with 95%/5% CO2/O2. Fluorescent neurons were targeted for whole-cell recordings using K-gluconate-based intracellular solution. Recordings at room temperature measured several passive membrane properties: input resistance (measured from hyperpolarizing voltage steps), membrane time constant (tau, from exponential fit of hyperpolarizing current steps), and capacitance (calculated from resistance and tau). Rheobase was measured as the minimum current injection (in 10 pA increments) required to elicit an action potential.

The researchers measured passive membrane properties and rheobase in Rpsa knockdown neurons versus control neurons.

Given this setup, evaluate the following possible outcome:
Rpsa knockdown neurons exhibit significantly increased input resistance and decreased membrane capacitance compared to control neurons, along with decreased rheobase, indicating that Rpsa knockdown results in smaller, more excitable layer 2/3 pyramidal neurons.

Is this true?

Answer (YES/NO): NO